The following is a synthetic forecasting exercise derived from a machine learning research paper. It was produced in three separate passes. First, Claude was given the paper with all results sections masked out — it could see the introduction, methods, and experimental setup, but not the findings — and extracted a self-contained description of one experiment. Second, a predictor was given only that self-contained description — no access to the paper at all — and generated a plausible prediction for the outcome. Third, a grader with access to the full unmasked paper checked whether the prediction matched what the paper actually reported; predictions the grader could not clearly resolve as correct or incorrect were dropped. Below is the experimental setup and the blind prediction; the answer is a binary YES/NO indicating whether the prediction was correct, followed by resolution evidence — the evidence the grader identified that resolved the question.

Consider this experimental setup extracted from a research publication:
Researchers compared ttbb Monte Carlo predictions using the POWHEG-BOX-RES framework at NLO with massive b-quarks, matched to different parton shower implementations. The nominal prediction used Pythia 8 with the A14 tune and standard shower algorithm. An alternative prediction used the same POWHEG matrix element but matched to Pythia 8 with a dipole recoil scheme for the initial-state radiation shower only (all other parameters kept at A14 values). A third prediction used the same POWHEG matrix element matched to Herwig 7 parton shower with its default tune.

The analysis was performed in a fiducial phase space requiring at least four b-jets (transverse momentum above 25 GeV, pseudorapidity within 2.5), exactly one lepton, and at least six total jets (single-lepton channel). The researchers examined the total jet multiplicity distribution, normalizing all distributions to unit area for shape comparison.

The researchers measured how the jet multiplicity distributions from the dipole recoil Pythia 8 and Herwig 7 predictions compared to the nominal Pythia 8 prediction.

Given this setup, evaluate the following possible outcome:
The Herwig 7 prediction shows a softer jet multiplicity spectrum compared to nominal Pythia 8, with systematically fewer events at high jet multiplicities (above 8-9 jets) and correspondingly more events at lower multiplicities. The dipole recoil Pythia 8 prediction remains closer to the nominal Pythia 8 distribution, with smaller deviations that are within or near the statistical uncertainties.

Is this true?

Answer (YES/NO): NO